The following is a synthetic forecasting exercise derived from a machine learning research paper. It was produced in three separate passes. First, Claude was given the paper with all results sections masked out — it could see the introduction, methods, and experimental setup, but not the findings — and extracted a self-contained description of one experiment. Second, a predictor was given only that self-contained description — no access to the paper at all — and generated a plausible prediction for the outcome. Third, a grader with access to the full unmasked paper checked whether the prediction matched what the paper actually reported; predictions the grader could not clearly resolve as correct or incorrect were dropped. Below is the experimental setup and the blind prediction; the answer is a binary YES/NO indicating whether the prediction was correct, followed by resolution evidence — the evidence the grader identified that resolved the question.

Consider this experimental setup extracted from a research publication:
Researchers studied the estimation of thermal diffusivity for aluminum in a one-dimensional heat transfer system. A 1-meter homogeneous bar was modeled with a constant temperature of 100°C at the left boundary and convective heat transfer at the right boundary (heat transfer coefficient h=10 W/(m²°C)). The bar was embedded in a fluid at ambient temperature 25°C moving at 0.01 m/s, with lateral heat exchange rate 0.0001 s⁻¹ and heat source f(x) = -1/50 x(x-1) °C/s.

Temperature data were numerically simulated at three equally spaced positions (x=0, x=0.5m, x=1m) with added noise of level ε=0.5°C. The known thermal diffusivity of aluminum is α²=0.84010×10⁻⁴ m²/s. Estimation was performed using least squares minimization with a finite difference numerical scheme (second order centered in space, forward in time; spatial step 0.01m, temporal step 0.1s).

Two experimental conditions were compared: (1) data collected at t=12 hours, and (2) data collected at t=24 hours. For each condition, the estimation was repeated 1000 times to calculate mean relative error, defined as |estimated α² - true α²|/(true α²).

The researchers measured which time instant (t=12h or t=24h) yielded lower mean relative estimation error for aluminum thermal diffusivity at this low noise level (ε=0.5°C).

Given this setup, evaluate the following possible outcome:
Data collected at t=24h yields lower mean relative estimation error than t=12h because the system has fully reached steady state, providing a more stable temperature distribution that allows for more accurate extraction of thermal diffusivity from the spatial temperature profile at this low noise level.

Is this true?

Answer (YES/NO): YES